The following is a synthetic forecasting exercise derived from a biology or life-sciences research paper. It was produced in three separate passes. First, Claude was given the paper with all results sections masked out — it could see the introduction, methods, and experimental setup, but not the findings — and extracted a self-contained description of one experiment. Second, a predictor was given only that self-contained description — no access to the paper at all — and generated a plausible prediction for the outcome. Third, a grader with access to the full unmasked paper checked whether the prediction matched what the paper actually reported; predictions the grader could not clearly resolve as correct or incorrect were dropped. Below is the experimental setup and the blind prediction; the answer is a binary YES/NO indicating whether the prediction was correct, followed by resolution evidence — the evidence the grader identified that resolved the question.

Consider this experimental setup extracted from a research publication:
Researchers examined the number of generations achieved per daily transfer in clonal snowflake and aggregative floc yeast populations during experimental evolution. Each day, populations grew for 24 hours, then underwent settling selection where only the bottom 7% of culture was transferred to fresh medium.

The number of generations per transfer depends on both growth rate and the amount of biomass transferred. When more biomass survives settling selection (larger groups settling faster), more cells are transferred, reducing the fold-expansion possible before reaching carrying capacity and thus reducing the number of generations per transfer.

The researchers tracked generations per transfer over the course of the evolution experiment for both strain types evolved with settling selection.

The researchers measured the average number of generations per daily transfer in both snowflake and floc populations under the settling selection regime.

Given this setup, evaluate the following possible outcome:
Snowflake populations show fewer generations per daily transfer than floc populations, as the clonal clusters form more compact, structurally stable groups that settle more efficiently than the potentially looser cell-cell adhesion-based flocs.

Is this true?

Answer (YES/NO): NO